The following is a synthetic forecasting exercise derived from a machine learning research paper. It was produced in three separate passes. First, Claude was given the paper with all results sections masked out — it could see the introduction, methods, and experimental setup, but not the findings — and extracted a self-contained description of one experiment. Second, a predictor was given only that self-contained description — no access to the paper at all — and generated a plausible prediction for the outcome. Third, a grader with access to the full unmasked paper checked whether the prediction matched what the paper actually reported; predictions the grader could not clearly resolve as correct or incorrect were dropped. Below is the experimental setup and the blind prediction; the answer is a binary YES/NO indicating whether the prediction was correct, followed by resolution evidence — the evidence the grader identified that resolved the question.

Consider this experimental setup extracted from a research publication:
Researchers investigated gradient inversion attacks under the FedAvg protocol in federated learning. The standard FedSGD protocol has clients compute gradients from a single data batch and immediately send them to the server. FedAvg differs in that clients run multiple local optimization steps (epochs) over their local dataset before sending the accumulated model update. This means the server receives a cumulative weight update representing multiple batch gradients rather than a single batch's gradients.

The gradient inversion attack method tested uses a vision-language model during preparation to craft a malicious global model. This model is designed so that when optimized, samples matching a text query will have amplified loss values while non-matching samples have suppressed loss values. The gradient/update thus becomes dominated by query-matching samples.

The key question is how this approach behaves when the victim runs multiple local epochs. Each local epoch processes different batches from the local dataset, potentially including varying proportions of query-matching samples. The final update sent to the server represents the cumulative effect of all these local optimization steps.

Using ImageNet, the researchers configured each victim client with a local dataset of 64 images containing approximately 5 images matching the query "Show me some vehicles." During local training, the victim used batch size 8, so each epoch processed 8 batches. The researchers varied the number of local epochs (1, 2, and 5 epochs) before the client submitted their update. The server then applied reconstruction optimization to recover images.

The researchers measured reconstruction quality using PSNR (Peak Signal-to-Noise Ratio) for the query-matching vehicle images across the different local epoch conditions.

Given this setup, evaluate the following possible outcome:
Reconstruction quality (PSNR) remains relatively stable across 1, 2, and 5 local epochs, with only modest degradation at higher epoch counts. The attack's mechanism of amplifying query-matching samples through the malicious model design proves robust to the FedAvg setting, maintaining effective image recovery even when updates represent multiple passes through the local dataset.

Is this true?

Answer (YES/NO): NO